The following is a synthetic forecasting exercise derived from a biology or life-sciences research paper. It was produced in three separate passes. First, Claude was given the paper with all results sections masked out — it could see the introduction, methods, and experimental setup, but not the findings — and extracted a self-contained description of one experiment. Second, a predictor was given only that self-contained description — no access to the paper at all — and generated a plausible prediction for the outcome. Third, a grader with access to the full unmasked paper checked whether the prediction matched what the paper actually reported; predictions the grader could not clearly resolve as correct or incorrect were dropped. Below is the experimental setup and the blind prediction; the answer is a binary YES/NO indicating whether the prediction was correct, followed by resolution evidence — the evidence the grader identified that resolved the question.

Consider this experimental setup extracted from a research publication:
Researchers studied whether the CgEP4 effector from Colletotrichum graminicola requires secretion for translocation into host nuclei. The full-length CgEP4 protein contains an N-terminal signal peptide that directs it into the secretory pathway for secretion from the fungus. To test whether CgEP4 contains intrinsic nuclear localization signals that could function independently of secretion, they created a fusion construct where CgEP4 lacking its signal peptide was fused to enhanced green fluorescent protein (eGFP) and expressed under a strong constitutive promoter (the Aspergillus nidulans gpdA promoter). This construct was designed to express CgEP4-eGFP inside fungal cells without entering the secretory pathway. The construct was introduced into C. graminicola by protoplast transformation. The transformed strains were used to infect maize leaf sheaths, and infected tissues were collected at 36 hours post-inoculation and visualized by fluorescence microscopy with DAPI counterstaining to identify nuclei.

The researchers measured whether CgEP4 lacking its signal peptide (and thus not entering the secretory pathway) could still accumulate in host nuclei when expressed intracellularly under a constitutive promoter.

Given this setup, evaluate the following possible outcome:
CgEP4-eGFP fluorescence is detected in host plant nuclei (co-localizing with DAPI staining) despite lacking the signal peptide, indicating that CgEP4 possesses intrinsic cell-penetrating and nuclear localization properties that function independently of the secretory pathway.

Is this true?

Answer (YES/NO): NO